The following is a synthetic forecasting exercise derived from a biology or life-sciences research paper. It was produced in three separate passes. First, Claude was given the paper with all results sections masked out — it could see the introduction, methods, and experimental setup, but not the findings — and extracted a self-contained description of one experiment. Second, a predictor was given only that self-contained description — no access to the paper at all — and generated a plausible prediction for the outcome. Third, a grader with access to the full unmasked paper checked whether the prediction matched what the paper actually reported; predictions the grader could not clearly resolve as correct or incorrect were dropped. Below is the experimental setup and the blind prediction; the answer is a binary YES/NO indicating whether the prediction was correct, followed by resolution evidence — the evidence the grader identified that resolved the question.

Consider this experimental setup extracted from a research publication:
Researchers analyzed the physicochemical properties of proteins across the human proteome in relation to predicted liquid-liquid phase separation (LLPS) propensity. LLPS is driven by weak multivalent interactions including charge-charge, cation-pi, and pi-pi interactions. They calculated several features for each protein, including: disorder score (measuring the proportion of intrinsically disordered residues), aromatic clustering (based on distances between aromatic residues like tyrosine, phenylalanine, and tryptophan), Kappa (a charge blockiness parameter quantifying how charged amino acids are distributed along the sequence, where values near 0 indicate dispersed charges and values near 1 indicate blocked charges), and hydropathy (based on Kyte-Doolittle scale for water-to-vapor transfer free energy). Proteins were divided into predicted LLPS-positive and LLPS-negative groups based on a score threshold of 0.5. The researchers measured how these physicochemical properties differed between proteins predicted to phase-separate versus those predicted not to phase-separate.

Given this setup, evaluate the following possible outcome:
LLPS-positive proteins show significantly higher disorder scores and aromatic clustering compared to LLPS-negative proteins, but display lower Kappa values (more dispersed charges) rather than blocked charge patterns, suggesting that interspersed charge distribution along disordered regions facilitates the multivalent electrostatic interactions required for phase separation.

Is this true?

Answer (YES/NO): NO